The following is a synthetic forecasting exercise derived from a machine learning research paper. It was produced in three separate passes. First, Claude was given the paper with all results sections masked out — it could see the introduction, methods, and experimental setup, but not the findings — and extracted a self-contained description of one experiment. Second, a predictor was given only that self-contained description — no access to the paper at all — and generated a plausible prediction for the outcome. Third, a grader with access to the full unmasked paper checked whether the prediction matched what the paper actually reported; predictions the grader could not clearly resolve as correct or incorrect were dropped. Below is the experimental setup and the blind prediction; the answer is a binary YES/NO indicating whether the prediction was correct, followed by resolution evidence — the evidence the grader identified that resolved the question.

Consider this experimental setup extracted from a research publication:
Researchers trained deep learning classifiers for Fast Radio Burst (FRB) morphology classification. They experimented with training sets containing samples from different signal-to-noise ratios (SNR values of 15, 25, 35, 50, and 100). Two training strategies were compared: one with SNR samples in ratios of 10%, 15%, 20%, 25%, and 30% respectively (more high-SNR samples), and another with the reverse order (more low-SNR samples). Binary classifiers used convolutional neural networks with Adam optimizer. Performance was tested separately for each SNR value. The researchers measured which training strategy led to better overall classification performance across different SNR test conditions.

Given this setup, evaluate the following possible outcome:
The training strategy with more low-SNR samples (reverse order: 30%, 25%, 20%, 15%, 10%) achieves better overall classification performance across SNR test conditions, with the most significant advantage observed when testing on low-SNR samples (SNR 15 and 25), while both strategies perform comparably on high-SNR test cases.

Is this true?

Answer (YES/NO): NO